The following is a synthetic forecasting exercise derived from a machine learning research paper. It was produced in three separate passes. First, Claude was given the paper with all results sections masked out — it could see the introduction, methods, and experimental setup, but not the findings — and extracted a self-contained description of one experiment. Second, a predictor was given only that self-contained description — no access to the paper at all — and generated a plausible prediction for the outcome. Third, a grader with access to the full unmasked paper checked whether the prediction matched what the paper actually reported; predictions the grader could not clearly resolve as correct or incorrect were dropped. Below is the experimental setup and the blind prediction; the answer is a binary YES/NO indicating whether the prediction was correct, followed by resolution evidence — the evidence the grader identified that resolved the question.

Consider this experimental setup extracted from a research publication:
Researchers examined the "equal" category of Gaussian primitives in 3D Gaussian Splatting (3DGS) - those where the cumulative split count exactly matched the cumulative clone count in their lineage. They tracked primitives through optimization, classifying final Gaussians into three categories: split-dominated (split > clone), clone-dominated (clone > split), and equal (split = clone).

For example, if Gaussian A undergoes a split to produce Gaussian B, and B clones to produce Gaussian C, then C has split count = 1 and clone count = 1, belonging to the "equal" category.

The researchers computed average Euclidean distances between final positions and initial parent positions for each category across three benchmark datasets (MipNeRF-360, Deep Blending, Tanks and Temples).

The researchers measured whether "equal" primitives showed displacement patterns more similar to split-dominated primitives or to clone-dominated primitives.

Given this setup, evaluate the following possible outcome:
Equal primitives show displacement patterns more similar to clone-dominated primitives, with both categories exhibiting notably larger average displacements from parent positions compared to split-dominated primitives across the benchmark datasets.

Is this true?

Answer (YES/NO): NO